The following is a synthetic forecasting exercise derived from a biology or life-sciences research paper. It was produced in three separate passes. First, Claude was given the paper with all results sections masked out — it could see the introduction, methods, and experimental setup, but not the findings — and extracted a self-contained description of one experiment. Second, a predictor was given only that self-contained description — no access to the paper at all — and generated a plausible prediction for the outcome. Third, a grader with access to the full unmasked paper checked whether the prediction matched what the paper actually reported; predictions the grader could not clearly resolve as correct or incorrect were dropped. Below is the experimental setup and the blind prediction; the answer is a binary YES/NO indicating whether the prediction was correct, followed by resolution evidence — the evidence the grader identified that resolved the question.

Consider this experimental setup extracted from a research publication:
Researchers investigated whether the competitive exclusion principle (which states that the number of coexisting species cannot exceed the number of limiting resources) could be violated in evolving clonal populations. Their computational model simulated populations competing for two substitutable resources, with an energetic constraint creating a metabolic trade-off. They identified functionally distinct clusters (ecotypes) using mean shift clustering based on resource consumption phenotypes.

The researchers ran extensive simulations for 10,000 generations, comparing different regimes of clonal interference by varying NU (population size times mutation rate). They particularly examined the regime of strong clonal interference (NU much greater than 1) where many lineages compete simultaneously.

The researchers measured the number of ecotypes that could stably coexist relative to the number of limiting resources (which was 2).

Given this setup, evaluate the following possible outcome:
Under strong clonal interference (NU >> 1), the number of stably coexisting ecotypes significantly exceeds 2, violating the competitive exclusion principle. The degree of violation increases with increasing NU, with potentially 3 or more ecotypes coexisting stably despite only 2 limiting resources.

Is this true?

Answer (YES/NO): NO